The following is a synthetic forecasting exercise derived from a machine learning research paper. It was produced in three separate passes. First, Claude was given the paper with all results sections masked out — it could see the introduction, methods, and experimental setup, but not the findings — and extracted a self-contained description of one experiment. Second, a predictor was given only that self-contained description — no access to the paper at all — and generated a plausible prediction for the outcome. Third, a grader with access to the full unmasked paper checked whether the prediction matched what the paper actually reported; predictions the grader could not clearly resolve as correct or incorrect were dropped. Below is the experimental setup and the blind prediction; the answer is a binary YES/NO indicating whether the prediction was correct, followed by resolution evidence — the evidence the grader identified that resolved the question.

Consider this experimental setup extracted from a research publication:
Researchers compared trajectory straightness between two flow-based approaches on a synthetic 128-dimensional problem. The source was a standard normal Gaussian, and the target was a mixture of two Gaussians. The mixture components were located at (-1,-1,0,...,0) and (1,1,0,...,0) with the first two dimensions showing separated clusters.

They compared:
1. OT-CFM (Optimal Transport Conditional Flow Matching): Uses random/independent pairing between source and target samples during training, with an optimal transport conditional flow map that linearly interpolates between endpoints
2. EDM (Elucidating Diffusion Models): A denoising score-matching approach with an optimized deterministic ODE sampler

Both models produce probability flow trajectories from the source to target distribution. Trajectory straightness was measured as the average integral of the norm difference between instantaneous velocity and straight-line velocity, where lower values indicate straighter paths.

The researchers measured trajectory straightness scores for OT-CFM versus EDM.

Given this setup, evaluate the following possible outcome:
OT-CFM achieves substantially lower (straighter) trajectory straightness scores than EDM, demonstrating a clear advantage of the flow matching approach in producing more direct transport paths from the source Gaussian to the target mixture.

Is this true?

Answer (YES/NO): NO